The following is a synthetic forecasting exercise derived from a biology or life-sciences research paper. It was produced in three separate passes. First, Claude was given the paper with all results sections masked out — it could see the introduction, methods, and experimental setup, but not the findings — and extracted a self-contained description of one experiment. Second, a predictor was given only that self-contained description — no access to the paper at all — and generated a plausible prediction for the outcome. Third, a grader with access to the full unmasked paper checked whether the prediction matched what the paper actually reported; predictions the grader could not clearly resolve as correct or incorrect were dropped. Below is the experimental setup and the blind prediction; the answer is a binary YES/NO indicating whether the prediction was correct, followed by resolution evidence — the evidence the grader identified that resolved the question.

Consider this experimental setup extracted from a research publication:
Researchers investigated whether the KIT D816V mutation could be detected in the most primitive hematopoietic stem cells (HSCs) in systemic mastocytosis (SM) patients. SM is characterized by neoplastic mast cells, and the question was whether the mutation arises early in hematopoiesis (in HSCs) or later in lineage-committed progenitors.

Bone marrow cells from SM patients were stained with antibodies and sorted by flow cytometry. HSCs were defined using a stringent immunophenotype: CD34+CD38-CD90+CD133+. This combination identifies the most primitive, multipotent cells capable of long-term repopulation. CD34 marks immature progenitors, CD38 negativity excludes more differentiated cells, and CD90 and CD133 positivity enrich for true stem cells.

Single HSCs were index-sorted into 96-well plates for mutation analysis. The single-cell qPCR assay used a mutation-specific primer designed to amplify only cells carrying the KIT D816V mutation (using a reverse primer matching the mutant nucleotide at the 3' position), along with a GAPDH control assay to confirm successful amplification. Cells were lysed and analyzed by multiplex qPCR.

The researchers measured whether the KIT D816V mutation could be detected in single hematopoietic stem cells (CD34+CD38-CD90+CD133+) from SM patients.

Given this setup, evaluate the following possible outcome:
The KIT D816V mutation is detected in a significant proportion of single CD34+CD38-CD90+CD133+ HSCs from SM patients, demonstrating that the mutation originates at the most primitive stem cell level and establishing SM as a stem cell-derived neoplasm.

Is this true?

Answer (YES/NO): NO